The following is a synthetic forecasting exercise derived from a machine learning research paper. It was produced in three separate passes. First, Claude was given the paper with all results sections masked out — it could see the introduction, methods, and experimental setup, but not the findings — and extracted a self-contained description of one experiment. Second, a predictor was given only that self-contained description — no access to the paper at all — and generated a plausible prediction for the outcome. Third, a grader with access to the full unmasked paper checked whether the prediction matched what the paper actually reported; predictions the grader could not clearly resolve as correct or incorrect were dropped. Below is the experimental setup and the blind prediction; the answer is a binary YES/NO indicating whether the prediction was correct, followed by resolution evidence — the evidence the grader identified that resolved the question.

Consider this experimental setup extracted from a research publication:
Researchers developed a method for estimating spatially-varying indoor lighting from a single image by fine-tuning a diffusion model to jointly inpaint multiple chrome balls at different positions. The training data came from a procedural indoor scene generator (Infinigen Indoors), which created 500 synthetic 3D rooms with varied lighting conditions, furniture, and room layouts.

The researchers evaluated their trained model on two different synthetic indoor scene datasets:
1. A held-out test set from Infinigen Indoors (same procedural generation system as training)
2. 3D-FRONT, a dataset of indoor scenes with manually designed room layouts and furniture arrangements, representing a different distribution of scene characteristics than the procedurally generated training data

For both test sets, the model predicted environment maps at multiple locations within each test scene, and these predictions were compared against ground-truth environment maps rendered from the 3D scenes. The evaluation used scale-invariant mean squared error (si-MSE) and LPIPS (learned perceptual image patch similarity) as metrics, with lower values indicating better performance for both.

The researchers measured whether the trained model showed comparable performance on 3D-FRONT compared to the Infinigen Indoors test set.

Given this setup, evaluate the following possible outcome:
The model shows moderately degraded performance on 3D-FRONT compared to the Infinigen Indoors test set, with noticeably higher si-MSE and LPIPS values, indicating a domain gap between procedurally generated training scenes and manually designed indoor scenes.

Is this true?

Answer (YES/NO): NO